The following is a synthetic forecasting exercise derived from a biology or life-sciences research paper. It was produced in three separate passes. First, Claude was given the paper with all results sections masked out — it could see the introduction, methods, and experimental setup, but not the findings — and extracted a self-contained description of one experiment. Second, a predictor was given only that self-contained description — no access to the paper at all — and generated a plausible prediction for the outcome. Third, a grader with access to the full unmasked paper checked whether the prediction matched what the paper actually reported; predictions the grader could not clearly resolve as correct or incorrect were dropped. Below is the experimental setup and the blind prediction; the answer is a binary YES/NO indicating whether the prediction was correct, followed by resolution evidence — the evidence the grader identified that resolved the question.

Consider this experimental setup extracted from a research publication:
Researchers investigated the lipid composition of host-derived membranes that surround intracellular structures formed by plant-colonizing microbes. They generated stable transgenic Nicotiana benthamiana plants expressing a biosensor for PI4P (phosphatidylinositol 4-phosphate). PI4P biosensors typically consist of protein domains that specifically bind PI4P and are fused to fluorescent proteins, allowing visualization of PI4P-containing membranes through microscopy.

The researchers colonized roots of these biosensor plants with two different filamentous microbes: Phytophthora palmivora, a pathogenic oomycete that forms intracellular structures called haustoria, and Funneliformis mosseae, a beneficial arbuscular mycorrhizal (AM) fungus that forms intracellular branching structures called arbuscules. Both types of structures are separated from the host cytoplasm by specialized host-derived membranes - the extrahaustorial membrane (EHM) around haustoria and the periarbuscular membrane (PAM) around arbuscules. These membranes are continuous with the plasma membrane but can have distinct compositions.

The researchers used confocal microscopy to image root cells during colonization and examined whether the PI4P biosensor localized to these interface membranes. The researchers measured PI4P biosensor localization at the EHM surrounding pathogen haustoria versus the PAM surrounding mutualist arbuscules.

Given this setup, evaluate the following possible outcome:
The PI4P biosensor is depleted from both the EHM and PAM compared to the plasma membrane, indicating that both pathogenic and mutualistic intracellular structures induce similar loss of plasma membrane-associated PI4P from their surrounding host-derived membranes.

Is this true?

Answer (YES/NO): NO